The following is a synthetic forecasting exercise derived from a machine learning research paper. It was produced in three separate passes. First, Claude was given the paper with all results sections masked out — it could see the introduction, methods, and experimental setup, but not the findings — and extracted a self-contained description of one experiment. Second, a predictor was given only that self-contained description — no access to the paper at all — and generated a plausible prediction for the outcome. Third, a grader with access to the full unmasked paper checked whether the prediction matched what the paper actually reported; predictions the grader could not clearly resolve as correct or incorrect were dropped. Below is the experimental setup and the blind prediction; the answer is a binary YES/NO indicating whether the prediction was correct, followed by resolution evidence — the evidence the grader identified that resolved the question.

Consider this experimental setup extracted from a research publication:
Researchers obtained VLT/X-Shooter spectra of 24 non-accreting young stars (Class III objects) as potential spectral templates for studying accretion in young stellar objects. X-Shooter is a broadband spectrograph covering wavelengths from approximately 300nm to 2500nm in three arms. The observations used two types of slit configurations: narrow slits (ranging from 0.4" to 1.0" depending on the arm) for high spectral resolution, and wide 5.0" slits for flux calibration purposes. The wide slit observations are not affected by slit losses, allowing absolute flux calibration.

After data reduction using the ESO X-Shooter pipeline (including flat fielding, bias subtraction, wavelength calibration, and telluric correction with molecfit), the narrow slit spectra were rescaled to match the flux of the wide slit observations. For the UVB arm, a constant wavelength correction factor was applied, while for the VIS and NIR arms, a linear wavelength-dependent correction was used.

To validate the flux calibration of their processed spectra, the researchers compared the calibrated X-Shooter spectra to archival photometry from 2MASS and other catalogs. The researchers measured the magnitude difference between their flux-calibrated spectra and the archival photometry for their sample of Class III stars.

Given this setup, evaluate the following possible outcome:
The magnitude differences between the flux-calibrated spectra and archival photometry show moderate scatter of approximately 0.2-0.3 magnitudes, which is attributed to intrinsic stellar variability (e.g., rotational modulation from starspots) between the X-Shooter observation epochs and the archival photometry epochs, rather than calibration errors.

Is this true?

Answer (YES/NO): NO